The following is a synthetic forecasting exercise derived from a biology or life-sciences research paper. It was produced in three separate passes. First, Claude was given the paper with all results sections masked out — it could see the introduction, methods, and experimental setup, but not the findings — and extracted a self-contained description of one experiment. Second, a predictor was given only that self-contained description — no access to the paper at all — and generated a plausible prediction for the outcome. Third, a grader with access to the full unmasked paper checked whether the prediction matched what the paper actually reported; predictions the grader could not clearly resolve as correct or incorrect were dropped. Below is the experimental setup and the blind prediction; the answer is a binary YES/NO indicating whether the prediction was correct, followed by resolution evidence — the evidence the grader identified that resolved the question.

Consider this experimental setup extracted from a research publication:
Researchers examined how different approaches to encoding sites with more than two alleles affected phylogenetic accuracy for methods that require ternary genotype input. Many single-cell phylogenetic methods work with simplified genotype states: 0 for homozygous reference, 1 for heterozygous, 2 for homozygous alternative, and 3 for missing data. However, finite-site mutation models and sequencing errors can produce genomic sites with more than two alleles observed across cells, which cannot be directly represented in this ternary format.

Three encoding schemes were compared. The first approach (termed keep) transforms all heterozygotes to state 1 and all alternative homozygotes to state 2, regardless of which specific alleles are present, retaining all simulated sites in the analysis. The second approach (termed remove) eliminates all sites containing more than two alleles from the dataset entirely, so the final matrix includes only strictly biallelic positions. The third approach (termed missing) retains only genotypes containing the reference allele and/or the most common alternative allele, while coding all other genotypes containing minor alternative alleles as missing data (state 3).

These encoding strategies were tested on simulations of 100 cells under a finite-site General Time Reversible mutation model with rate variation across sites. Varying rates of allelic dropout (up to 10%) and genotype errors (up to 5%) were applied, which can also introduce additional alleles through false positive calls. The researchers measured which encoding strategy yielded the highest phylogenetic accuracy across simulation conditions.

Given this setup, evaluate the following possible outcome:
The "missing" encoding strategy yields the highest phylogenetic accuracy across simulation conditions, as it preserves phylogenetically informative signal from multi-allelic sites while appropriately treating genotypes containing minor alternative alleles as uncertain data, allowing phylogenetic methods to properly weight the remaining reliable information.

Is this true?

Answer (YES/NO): YES